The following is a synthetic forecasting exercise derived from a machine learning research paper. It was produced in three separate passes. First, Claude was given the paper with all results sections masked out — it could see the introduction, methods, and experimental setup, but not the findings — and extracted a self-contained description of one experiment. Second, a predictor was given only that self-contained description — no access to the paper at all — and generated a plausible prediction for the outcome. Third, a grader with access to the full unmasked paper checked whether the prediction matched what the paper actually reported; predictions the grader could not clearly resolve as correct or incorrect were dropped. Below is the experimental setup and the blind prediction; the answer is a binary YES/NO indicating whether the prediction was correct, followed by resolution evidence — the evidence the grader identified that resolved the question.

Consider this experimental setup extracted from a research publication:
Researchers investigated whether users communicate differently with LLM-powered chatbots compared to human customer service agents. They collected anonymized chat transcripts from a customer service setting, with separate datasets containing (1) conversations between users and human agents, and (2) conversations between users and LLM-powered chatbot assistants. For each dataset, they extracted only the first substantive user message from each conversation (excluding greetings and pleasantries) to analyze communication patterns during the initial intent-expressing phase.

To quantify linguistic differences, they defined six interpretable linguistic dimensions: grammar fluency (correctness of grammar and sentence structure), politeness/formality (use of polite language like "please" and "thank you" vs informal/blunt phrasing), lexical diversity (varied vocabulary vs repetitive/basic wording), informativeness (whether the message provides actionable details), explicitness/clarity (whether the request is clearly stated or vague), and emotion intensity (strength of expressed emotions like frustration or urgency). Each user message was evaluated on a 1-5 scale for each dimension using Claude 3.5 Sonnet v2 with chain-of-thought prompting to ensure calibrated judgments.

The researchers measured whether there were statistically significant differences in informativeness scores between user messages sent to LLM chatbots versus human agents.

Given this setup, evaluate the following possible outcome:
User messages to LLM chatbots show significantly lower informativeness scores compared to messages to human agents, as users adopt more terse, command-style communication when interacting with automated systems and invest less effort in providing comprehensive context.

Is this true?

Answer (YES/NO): NO